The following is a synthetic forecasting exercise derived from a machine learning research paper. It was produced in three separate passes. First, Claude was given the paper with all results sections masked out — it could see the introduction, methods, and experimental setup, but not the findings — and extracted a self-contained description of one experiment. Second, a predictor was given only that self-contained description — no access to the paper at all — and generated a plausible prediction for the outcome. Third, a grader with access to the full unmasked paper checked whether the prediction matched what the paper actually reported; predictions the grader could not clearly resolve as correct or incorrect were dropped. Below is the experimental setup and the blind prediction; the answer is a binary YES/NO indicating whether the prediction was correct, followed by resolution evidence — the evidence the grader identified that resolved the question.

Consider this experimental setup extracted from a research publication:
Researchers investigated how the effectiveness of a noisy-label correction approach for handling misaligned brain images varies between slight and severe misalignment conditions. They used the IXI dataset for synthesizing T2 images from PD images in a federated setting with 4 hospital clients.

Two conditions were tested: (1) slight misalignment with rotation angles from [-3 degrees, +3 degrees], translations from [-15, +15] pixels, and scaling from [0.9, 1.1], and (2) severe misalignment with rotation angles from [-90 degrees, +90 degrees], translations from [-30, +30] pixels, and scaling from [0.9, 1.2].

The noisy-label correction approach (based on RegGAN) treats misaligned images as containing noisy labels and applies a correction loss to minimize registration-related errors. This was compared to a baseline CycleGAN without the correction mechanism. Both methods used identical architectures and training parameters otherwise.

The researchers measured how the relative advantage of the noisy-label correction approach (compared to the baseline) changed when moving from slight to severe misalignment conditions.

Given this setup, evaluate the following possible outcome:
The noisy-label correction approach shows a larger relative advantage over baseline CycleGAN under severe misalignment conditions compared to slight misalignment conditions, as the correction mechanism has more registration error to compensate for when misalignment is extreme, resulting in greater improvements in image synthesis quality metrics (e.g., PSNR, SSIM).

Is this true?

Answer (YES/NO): NO